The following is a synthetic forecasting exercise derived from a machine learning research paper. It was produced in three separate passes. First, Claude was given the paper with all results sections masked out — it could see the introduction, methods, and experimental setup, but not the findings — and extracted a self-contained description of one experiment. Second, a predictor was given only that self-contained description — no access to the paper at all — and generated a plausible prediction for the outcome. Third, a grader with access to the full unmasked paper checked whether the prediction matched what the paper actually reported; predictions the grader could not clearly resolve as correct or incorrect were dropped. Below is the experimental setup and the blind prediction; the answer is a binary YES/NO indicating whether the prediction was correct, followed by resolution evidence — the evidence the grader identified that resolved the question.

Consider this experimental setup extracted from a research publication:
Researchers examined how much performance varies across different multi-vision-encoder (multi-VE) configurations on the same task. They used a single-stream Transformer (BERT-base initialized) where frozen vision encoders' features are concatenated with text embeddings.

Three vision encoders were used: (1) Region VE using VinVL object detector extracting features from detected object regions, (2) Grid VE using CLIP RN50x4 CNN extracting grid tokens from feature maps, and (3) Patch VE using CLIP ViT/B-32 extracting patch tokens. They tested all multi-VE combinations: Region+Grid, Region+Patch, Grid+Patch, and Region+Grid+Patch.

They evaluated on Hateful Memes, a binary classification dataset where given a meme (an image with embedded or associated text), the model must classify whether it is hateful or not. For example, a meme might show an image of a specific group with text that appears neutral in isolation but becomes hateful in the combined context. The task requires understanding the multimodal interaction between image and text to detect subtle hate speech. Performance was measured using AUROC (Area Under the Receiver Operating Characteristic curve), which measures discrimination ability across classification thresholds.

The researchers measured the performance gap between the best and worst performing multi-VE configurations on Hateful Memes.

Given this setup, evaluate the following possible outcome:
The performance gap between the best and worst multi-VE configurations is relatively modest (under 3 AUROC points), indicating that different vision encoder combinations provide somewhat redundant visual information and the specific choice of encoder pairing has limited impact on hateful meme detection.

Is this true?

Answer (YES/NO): NO